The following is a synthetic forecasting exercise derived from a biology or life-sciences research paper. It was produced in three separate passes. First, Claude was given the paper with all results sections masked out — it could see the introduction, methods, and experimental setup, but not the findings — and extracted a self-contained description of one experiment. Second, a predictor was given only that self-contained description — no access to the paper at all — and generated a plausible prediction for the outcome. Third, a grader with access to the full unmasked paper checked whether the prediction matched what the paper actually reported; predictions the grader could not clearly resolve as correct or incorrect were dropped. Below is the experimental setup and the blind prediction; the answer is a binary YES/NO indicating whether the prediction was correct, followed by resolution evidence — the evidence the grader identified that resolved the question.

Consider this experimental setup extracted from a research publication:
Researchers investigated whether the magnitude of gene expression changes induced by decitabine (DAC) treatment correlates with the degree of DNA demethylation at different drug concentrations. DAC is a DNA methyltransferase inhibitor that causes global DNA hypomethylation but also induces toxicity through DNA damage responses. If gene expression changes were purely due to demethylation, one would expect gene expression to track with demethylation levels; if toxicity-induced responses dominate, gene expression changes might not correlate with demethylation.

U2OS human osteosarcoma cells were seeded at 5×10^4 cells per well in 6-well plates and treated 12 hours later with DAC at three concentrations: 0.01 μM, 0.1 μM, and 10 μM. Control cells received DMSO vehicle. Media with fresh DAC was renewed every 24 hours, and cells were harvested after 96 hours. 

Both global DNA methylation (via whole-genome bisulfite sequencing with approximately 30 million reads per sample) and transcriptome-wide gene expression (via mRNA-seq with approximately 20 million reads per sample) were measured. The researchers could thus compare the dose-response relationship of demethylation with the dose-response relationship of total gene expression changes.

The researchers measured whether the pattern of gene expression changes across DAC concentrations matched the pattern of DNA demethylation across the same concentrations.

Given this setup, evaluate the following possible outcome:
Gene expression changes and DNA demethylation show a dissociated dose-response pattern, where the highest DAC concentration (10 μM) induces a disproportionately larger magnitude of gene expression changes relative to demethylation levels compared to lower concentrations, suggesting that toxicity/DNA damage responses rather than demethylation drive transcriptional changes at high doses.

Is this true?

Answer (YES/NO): YES